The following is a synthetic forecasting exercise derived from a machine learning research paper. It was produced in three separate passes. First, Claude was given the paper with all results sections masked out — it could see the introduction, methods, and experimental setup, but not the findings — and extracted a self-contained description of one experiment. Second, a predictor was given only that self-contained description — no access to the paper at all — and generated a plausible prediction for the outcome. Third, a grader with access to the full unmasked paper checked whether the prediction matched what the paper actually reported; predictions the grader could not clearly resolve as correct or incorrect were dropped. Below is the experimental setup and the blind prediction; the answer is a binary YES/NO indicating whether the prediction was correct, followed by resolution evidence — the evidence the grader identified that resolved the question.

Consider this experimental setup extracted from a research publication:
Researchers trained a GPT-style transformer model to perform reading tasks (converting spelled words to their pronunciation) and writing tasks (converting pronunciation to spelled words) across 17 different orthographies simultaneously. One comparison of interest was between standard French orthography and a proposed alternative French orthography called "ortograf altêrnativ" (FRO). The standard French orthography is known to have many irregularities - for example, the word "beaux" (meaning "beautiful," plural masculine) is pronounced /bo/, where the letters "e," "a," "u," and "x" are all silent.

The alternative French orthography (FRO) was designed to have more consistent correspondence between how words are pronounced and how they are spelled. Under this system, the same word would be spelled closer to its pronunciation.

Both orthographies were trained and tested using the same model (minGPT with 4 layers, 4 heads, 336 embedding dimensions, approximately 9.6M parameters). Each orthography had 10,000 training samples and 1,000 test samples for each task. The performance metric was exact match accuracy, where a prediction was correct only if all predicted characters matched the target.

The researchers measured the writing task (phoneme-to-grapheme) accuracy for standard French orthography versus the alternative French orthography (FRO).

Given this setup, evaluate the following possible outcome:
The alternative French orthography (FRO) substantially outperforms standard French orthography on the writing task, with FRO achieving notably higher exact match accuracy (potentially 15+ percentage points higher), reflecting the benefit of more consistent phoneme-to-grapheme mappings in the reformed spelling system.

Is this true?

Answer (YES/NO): YES